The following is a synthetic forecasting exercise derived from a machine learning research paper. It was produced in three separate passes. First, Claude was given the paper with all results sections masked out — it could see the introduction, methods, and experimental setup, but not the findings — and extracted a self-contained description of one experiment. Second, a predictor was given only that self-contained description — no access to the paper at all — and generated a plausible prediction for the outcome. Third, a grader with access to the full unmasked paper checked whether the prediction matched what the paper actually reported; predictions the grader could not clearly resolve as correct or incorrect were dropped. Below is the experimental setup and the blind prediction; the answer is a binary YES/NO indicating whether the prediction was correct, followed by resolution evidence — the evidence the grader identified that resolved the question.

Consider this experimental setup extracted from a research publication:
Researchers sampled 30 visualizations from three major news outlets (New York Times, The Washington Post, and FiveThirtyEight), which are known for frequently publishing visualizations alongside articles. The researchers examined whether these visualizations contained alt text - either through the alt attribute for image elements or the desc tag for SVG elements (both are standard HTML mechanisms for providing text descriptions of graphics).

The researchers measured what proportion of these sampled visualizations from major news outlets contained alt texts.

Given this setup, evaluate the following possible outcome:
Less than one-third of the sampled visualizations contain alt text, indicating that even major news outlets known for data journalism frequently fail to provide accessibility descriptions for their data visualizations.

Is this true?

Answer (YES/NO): YES